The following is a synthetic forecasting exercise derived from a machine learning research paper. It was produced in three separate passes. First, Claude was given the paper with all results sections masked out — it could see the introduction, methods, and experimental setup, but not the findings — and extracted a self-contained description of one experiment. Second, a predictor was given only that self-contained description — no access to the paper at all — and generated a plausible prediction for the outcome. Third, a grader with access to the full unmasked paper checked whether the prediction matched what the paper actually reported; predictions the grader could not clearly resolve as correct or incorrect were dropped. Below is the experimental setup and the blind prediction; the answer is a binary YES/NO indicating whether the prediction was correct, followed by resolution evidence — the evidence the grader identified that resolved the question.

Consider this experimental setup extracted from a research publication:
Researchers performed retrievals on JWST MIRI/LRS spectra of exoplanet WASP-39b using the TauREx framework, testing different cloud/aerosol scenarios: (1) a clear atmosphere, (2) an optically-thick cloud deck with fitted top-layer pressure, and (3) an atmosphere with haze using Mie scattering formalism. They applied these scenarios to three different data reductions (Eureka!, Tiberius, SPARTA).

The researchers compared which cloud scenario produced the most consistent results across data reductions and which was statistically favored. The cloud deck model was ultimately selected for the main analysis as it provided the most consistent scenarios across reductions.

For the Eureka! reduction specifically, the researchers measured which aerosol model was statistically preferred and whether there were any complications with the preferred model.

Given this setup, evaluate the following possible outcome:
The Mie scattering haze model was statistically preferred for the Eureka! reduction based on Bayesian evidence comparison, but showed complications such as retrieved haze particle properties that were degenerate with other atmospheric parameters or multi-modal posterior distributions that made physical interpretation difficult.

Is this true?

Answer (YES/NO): NO